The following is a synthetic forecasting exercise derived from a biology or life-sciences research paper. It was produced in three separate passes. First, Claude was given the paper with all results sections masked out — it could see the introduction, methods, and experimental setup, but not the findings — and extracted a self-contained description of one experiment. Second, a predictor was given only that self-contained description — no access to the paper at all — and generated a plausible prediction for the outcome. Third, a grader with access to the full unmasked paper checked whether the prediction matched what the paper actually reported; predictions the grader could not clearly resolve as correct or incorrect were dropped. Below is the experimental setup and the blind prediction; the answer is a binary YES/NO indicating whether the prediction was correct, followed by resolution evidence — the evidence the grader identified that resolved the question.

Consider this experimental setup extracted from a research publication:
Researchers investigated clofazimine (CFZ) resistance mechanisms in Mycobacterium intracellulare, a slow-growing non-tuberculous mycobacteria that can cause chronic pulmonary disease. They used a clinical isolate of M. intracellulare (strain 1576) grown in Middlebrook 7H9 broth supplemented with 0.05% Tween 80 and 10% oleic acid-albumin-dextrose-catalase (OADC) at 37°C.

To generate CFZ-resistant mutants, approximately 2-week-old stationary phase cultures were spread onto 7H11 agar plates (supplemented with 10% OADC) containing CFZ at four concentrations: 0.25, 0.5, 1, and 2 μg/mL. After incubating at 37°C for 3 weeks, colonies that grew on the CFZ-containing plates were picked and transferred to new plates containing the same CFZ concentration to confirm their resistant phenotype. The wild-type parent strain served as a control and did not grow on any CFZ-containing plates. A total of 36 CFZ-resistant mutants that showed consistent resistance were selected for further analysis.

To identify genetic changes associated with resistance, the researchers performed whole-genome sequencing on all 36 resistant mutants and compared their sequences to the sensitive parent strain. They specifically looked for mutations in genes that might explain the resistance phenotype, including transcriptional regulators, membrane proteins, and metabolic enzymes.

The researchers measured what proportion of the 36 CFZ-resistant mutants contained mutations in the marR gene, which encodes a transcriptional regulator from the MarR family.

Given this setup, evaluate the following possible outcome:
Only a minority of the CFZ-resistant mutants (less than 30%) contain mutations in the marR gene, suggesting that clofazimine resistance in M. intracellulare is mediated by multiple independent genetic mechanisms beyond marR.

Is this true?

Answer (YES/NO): NO